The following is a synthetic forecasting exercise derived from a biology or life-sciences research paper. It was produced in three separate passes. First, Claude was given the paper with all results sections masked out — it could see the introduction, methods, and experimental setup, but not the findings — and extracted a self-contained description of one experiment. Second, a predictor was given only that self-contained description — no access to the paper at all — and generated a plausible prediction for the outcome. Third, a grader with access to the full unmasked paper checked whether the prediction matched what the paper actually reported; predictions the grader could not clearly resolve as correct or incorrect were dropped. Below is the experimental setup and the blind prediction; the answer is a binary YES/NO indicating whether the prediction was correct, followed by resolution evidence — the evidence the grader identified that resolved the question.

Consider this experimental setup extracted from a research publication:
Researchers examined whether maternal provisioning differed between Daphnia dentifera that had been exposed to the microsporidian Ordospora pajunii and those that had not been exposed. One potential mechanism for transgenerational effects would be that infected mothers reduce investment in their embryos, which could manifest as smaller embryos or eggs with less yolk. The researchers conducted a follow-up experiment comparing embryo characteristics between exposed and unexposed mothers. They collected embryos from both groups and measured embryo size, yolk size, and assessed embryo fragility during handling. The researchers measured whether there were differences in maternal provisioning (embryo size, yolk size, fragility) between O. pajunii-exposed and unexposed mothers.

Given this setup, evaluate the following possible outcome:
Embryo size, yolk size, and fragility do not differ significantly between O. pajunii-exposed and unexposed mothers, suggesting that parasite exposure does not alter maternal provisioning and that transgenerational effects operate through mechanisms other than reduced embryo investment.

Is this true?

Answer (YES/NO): NO